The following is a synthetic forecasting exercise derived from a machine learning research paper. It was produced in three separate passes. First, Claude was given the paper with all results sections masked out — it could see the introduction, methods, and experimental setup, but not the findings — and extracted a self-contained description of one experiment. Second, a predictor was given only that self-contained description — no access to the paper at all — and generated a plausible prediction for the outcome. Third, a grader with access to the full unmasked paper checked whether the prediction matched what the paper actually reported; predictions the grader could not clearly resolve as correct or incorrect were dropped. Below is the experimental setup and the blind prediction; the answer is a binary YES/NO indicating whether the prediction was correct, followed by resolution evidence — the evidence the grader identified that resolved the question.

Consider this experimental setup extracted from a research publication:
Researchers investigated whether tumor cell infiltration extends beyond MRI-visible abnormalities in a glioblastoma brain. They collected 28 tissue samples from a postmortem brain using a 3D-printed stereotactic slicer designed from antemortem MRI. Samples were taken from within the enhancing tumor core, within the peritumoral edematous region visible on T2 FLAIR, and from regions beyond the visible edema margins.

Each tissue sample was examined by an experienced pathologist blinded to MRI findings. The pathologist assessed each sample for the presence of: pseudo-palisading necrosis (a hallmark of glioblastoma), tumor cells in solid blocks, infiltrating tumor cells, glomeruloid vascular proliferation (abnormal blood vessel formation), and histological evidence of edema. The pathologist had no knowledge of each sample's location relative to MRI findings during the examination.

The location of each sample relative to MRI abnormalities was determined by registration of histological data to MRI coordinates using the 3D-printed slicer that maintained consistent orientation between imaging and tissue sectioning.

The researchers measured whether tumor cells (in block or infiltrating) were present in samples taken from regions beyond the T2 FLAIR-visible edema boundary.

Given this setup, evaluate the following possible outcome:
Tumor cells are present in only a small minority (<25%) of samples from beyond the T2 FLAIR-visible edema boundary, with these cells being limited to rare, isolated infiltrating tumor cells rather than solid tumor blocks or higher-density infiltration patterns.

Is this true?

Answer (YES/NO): NO